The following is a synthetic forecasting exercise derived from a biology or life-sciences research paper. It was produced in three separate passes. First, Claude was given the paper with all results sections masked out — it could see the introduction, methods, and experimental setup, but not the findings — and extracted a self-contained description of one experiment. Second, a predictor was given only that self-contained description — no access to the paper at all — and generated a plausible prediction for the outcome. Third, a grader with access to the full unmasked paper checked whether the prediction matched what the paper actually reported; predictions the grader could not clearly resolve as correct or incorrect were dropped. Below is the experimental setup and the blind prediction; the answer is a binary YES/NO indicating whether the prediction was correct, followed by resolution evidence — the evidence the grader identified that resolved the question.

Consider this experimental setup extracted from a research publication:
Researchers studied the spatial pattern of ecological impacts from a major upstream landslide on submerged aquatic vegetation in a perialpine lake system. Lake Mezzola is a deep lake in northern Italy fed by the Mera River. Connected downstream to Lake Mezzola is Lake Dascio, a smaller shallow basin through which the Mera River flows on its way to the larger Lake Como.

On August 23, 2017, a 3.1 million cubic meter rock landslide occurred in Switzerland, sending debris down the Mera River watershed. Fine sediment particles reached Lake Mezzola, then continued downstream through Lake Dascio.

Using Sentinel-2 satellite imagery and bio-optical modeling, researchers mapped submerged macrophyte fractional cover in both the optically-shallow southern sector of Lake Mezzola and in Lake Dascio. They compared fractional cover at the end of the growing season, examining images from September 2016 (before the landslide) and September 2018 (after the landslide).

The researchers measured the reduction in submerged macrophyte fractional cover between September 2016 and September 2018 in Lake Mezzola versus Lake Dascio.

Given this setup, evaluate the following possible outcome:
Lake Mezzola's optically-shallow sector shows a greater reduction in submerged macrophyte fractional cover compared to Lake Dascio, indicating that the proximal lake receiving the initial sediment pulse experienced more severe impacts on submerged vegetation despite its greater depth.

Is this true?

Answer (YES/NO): YES